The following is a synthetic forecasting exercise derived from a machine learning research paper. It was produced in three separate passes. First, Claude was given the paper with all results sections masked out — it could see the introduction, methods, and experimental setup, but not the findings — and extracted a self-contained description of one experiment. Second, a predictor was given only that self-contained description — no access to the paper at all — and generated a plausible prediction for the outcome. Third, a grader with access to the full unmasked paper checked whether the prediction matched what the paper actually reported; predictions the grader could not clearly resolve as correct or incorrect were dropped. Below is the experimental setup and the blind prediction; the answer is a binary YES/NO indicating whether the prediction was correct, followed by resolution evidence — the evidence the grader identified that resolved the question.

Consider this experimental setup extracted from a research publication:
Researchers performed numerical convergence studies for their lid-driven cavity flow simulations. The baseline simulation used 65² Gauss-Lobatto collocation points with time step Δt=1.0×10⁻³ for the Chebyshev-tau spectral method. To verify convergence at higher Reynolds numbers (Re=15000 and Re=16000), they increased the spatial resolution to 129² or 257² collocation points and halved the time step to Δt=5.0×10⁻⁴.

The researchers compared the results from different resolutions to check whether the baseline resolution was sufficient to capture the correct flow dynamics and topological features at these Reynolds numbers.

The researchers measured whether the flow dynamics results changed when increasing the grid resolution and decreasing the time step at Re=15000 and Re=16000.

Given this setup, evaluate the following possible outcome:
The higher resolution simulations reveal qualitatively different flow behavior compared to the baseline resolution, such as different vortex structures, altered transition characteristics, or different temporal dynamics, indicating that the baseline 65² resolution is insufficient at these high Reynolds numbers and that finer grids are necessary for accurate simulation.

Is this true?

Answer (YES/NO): NO